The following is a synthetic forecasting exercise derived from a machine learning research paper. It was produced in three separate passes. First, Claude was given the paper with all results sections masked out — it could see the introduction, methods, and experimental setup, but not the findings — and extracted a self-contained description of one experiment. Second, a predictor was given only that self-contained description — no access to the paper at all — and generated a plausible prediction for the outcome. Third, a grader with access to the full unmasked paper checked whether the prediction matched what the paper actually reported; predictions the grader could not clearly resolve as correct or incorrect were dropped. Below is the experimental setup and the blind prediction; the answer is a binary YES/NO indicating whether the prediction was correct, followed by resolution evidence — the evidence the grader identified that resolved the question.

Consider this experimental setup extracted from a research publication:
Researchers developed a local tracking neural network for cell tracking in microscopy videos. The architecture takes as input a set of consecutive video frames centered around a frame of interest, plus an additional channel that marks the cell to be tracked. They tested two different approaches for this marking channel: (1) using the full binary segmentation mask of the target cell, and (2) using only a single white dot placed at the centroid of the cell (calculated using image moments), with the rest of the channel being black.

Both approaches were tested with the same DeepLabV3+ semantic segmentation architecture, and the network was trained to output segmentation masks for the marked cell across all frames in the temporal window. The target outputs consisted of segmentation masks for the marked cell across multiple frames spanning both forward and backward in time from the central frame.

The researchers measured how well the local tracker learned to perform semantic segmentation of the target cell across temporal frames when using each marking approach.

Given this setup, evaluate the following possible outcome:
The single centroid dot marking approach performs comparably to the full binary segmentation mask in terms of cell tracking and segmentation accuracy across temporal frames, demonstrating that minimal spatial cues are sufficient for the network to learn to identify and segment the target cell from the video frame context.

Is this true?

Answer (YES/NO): NO